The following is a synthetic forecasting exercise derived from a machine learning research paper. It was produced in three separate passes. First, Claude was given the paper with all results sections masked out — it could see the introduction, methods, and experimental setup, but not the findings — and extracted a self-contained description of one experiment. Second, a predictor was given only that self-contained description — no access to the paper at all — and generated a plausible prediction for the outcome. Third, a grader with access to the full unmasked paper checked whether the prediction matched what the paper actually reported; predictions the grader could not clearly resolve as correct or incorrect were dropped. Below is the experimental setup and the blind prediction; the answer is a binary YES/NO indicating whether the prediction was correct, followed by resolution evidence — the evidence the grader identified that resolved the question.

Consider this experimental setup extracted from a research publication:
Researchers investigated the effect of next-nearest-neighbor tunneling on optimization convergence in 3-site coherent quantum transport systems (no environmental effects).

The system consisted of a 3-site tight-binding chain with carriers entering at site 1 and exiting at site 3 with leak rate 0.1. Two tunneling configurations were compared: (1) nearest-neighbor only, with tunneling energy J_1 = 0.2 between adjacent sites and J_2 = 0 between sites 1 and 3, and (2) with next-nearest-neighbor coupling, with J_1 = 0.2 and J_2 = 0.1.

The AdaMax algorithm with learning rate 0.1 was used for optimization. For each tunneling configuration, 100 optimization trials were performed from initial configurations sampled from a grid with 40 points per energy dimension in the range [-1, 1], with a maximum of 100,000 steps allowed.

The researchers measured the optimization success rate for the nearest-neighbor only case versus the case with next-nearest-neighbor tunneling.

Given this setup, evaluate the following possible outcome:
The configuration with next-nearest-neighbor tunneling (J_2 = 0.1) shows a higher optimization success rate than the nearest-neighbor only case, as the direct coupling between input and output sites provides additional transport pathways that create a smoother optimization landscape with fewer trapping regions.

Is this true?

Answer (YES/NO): NO